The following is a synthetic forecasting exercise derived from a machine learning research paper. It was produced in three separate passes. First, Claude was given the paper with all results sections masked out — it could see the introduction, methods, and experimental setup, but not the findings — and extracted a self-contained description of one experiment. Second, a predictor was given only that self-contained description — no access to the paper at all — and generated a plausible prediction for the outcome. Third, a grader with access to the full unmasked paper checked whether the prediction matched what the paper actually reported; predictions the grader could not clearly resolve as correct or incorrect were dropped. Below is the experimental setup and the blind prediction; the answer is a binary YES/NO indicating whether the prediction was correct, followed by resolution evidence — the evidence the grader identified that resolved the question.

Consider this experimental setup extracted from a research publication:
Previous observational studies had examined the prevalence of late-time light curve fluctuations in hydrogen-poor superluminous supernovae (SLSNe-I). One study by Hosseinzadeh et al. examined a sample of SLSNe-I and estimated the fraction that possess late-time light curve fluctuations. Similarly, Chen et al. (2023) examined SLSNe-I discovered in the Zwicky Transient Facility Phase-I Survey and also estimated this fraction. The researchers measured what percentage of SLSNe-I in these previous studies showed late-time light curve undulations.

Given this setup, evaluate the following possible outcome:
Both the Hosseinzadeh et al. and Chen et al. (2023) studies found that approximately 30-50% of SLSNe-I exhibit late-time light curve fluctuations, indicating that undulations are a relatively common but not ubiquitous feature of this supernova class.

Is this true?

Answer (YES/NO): NO